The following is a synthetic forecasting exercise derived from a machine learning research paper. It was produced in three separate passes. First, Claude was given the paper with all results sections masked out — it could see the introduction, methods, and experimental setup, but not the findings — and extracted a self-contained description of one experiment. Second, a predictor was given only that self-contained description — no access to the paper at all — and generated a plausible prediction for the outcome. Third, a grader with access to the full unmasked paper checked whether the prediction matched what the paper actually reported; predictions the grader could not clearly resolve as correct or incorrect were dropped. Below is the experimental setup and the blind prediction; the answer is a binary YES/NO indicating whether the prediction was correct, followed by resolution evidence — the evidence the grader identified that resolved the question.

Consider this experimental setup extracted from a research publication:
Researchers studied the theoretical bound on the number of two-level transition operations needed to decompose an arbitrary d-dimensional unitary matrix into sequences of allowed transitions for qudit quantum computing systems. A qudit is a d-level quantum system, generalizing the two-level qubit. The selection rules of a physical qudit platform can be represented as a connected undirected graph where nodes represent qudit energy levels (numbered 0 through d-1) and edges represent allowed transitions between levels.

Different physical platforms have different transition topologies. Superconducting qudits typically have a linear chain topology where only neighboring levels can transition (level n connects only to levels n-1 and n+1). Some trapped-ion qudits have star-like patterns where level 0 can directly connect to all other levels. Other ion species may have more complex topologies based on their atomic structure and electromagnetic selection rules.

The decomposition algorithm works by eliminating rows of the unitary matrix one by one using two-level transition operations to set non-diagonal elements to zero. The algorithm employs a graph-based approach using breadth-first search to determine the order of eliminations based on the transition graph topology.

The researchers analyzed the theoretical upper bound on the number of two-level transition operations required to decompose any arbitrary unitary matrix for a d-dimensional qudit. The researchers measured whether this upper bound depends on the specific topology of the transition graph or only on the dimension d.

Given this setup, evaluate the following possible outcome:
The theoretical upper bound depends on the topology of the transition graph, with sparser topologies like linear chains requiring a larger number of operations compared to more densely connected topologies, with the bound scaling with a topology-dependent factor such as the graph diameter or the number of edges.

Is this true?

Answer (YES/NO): NO